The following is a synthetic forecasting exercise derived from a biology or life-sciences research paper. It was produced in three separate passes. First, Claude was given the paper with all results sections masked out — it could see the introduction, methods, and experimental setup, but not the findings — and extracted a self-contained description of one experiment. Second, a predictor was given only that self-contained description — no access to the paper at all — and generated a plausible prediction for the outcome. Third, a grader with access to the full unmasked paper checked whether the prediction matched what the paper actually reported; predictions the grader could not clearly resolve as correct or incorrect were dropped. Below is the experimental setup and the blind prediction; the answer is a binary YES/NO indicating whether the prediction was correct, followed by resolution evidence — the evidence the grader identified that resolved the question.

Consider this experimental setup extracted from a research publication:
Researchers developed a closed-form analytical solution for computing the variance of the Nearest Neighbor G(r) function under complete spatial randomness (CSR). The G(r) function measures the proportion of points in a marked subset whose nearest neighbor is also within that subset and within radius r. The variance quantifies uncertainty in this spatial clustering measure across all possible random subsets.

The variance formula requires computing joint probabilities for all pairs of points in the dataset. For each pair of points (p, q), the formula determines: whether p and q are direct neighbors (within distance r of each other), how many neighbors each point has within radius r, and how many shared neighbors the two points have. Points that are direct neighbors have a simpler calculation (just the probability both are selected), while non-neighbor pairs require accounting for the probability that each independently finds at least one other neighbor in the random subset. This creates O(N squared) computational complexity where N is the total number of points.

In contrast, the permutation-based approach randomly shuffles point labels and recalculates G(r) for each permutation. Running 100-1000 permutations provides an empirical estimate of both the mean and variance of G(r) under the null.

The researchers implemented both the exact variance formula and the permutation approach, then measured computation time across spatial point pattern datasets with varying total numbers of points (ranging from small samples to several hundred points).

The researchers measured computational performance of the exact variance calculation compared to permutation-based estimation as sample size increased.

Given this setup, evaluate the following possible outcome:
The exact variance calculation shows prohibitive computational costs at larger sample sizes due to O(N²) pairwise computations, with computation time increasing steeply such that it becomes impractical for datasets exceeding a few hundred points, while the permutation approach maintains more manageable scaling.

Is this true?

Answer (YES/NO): YES